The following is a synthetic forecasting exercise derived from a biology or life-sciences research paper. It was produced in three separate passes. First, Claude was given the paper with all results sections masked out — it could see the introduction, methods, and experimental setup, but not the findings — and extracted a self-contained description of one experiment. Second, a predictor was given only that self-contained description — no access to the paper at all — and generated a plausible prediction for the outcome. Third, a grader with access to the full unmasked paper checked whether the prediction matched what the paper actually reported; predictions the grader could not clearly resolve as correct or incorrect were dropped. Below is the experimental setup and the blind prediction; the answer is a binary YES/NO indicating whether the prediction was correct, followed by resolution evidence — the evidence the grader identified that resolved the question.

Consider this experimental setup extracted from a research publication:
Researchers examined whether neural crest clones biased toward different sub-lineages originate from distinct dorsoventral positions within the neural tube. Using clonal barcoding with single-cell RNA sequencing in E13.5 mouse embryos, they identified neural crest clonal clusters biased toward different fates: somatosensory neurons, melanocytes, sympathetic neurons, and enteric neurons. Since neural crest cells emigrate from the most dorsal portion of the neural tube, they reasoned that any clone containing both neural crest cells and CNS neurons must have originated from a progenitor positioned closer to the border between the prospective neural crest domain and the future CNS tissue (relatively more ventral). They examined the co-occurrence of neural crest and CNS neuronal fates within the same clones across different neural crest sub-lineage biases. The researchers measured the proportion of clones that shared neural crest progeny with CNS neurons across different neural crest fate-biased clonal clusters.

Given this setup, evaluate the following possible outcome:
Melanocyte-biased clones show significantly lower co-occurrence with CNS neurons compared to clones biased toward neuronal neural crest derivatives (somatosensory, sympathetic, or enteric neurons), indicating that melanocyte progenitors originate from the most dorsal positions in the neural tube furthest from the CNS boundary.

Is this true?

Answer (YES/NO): NO